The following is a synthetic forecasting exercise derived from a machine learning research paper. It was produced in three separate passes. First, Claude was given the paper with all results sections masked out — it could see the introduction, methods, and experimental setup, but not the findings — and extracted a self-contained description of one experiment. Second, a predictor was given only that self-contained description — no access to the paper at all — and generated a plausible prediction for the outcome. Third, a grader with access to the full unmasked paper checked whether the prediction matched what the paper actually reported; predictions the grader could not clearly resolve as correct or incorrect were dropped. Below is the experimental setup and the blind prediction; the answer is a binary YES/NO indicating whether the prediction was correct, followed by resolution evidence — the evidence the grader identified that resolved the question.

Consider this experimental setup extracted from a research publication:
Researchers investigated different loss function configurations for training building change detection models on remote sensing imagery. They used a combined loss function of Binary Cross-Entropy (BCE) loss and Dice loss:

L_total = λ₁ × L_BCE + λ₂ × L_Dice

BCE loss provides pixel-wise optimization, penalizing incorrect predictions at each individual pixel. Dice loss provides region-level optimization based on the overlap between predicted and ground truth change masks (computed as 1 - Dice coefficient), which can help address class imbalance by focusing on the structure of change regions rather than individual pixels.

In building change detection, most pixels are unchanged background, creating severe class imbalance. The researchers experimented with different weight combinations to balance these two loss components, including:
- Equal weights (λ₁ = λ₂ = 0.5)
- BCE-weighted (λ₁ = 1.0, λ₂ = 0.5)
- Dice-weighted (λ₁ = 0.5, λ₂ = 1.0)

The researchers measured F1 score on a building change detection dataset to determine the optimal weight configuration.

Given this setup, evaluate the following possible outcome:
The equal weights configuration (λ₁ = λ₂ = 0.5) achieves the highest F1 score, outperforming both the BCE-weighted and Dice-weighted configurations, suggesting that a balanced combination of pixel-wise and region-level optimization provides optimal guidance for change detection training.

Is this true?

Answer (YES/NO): NO